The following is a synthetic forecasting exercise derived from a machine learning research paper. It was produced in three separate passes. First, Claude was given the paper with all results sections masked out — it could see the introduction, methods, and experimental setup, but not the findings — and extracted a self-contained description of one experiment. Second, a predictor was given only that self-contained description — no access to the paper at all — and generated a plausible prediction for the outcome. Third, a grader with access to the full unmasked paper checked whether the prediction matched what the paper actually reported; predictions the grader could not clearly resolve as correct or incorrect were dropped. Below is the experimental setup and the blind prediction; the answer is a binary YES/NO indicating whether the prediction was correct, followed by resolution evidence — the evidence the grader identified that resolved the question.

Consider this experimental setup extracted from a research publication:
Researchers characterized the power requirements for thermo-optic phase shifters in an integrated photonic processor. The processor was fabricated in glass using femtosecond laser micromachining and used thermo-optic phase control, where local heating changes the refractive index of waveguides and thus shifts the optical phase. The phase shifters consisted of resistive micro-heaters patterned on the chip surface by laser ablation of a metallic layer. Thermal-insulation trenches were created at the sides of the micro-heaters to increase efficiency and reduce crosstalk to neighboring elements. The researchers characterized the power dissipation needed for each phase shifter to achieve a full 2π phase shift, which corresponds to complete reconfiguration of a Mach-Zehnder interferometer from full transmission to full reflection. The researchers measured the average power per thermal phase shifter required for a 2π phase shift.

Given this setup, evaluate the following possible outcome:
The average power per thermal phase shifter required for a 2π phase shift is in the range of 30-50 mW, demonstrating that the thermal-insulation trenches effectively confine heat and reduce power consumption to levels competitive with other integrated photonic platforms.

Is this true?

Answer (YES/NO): YES